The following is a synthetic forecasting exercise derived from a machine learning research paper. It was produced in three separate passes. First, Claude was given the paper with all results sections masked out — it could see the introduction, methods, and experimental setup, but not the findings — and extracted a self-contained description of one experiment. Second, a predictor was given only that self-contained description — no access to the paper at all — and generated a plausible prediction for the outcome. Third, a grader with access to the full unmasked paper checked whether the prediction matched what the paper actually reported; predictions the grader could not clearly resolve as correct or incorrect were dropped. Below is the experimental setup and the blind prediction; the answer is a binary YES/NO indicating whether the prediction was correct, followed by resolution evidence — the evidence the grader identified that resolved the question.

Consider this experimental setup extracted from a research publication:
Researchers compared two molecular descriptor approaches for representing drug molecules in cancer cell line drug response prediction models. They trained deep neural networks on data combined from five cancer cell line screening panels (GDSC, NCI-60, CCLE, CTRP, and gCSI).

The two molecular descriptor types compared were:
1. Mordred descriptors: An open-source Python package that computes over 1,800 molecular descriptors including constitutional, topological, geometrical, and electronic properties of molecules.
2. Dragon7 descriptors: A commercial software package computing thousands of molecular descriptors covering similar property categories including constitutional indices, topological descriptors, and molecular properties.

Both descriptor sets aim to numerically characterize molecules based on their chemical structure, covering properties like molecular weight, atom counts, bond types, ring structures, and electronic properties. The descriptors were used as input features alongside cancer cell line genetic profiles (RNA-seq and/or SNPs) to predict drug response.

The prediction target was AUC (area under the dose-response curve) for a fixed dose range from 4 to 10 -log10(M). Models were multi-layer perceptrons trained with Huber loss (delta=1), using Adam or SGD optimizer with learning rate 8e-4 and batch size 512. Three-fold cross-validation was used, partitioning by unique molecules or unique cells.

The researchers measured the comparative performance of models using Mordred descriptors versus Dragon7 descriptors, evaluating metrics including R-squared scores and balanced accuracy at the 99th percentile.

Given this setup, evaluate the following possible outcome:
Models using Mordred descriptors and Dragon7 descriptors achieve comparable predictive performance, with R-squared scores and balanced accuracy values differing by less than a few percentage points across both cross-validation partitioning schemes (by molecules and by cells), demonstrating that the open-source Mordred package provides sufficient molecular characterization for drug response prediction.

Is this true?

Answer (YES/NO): YES